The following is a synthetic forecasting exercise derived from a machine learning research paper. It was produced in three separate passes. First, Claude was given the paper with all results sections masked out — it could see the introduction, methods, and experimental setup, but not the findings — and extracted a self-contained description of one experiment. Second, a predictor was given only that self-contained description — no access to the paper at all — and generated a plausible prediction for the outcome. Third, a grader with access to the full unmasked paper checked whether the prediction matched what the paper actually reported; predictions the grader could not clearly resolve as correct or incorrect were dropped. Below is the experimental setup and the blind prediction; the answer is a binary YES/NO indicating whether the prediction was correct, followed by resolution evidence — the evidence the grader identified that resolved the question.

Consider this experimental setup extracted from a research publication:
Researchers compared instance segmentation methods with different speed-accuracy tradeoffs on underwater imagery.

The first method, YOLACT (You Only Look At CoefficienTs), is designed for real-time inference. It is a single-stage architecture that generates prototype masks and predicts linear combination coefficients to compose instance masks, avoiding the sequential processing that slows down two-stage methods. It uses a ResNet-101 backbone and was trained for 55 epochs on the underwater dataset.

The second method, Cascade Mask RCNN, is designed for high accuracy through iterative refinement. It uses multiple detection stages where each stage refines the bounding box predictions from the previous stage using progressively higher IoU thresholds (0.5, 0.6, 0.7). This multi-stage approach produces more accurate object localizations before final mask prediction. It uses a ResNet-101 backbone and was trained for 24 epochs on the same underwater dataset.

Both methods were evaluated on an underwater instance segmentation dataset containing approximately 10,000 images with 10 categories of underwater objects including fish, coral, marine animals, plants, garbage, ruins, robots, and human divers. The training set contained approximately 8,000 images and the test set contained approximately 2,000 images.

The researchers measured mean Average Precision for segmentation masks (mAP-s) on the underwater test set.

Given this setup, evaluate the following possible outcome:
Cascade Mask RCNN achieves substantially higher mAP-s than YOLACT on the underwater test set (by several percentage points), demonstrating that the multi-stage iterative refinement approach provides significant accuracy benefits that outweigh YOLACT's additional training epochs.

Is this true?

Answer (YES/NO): NO